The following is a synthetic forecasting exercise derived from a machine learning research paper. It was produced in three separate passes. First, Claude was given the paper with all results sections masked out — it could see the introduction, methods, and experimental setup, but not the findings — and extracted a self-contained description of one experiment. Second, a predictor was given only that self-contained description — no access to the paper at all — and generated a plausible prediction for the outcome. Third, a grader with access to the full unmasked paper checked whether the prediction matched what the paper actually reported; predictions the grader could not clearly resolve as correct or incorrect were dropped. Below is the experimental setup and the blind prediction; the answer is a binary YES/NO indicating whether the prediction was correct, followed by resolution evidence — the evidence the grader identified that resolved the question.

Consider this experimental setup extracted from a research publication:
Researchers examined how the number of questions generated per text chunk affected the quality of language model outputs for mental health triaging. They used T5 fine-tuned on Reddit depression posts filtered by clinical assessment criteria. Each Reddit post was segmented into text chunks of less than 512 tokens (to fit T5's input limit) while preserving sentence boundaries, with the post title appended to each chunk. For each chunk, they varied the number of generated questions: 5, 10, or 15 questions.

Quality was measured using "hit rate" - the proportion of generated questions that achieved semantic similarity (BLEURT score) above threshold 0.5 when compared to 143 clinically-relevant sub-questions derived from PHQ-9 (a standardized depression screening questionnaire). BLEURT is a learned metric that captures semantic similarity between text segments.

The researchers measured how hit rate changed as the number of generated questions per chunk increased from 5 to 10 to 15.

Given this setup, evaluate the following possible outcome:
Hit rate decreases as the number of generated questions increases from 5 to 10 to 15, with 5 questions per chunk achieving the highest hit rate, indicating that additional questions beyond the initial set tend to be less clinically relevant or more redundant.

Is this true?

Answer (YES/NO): NO